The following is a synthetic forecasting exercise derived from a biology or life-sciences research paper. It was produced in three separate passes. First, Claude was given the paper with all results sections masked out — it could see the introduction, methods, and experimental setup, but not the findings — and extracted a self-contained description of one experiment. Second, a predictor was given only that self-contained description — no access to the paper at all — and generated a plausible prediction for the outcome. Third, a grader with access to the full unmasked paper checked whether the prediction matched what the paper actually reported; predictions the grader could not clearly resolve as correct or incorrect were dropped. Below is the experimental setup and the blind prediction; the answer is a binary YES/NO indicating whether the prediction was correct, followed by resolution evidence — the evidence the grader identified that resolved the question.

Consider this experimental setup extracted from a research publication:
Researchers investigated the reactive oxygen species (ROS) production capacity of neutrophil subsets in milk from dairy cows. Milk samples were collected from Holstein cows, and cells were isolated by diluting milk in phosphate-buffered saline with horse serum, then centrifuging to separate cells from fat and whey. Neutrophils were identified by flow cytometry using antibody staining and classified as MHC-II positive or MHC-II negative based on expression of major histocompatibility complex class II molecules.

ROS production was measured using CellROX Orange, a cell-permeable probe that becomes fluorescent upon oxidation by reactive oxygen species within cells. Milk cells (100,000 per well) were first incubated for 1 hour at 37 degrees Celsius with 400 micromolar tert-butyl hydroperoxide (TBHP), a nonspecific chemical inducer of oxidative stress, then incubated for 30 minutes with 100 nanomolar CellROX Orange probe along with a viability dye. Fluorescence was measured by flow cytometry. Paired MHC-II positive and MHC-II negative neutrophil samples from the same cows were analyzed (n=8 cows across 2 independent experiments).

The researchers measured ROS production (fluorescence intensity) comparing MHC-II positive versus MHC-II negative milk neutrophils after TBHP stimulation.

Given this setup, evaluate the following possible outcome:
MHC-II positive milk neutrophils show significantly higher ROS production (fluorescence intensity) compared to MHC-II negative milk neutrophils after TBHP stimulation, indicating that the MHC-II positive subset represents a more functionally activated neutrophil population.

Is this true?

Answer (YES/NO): YES